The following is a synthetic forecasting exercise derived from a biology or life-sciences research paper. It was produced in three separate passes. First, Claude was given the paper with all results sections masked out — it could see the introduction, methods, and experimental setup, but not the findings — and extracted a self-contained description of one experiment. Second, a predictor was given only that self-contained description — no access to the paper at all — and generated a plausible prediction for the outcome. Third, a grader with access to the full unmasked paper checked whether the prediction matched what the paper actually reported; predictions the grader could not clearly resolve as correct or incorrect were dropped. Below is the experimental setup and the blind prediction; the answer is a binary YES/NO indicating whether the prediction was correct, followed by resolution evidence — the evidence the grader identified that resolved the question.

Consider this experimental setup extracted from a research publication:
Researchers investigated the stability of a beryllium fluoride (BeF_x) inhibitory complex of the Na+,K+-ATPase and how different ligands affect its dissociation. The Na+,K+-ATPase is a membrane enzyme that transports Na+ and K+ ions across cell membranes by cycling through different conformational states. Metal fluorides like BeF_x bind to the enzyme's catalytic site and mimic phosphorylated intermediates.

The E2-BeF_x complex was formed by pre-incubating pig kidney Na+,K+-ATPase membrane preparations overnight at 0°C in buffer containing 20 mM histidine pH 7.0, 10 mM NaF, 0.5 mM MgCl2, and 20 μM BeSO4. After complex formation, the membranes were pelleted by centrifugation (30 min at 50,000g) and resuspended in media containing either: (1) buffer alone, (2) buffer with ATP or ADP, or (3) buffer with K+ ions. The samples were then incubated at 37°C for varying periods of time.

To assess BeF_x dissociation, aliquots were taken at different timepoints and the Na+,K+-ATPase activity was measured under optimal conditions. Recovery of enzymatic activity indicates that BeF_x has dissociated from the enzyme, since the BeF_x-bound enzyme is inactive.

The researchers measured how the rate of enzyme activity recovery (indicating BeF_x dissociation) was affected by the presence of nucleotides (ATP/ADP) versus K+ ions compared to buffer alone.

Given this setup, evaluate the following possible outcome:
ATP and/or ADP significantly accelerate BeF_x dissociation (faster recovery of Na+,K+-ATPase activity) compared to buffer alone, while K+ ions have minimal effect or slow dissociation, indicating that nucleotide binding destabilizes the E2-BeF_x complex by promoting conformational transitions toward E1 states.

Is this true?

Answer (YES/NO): NO